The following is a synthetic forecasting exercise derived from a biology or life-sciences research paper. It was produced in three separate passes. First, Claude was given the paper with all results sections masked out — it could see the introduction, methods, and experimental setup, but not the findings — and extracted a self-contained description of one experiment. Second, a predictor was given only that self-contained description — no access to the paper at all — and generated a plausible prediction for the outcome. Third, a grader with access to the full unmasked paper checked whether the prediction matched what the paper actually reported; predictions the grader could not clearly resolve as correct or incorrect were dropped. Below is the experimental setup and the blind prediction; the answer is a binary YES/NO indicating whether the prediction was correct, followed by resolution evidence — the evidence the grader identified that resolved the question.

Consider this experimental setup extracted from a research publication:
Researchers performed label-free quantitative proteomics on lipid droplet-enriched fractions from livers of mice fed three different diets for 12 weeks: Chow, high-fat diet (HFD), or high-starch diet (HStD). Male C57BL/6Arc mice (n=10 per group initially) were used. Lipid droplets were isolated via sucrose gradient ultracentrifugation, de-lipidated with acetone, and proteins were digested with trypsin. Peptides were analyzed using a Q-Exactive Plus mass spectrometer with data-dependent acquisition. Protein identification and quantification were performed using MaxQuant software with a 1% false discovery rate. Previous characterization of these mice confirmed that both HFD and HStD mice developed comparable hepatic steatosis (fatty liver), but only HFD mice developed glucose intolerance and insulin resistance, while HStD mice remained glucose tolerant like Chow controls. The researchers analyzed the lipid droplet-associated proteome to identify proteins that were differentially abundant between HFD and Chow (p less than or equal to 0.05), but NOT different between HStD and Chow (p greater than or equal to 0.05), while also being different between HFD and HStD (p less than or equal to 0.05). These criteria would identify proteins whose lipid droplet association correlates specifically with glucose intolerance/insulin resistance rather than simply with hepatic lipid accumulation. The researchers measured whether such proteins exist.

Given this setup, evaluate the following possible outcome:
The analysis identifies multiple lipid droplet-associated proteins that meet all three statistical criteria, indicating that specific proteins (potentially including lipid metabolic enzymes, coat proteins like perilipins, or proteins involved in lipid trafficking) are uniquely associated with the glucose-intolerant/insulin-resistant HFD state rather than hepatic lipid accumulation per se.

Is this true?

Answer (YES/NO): YES